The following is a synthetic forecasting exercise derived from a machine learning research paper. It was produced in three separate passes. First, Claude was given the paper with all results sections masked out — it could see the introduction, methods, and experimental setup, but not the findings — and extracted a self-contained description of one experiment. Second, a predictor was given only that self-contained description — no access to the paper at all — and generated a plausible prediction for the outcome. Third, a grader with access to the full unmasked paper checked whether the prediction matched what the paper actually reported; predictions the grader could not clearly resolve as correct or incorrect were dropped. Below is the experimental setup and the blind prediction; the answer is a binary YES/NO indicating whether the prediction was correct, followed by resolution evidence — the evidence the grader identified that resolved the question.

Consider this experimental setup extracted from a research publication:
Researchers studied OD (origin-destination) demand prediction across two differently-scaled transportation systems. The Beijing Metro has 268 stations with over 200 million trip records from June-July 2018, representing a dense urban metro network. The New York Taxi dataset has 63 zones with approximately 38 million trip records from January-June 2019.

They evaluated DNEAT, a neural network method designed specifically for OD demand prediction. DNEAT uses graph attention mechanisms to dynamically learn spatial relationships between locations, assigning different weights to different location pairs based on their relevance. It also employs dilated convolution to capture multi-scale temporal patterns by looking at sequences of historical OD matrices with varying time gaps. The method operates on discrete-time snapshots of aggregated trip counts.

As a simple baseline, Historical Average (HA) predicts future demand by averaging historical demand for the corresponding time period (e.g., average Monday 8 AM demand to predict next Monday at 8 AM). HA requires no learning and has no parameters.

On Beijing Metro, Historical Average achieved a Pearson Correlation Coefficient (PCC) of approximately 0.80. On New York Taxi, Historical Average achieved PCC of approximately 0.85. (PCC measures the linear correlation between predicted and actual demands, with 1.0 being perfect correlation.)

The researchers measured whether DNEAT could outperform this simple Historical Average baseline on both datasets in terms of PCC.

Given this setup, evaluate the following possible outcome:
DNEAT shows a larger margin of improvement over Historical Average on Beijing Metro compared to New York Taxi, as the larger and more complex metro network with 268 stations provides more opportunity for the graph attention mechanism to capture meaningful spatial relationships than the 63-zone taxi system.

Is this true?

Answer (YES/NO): NO